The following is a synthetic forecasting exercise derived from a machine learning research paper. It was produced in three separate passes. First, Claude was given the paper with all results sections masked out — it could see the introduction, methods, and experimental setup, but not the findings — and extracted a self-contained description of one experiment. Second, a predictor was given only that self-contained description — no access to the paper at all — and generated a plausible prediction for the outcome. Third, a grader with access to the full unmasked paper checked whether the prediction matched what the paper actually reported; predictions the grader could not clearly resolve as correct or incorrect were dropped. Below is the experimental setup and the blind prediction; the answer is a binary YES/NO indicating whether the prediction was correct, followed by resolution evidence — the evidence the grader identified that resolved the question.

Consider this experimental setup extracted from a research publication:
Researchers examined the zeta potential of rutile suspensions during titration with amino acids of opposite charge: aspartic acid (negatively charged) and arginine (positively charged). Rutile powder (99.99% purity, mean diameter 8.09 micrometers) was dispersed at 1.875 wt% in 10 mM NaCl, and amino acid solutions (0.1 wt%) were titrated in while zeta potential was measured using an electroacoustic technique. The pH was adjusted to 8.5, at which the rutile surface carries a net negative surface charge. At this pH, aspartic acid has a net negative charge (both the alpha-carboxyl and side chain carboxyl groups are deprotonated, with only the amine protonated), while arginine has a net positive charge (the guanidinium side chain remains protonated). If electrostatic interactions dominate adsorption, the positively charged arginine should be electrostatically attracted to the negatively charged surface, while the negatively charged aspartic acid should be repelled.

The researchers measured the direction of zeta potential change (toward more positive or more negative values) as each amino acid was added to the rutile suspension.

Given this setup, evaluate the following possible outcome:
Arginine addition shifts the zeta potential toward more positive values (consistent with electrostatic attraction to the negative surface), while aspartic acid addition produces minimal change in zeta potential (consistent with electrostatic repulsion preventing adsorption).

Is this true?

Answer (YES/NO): NO